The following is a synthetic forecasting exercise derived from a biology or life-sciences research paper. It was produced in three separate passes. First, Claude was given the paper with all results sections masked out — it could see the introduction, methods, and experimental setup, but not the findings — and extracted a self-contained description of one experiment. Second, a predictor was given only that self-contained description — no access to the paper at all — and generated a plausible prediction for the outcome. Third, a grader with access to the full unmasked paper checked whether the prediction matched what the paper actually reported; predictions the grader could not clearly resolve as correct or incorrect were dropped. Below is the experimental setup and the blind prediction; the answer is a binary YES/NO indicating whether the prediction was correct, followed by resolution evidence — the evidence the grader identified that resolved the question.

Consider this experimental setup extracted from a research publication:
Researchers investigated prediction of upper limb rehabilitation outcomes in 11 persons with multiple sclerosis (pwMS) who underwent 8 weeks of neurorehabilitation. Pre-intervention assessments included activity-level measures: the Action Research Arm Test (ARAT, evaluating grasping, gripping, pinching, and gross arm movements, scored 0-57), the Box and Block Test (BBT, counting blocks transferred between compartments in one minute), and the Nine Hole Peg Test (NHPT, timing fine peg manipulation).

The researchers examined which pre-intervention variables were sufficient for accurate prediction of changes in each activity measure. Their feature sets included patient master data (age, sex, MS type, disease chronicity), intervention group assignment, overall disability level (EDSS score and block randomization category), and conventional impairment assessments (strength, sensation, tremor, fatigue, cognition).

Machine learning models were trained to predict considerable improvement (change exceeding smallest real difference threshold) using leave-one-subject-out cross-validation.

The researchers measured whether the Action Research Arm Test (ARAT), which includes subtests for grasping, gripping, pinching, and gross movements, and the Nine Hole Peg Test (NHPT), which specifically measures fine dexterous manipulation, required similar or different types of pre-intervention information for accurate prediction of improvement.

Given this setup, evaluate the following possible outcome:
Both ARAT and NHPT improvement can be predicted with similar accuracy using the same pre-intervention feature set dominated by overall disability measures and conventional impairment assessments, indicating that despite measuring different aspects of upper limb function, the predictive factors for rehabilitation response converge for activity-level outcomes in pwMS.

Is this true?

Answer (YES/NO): NO